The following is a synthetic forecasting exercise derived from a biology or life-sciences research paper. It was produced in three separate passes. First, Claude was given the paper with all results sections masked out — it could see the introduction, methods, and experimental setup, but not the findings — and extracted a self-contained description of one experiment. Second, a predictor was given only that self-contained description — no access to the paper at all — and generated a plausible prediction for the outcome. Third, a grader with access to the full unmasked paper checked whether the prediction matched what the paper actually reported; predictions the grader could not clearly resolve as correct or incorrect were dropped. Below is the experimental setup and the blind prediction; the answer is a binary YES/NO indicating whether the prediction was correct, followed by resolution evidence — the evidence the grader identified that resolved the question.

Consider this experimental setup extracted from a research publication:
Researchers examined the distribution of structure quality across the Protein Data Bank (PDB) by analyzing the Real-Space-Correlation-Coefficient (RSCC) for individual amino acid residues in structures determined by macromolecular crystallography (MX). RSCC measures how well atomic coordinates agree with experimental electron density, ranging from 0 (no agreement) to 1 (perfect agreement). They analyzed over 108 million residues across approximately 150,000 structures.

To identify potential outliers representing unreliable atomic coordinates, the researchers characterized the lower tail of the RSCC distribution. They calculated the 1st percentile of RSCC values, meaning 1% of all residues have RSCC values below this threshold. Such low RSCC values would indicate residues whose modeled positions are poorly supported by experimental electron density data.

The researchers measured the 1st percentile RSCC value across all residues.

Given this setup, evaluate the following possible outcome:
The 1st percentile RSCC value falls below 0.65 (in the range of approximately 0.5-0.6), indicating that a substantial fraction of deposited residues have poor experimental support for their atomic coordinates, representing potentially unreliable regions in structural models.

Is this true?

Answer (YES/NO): NO